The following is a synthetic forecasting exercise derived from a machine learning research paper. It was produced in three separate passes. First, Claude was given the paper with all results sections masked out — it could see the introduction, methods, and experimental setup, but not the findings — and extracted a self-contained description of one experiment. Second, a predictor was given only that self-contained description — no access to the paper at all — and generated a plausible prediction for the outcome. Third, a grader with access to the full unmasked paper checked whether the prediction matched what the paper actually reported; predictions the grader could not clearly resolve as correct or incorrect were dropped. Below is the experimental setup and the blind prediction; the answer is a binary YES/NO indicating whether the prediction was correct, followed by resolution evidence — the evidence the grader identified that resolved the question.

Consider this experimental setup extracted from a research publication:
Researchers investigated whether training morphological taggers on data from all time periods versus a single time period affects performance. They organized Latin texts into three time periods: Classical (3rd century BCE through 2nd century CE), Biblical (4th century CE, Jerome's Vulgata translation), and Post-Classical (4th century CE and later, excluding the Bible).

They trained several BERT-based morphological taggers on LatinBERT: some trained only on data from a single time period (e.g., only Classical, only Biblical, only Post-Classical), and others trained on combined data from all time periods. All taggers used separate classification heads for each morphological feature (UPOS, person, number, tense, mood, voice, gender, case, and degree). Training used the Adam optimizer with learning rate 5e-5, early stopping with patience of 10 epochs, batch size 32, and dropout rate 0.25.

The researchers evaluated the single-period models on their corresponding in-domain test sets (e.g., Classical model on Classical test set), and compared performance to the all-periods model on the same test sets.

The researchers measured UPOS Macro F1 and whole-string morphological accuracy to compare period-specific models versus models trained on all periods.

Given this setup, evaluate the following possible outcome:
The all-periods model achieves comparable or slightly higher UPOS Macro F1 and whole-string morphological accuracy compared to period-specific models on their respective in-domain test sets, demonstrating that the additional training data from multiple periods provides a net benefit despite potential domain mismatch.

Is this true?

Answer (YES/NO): NO